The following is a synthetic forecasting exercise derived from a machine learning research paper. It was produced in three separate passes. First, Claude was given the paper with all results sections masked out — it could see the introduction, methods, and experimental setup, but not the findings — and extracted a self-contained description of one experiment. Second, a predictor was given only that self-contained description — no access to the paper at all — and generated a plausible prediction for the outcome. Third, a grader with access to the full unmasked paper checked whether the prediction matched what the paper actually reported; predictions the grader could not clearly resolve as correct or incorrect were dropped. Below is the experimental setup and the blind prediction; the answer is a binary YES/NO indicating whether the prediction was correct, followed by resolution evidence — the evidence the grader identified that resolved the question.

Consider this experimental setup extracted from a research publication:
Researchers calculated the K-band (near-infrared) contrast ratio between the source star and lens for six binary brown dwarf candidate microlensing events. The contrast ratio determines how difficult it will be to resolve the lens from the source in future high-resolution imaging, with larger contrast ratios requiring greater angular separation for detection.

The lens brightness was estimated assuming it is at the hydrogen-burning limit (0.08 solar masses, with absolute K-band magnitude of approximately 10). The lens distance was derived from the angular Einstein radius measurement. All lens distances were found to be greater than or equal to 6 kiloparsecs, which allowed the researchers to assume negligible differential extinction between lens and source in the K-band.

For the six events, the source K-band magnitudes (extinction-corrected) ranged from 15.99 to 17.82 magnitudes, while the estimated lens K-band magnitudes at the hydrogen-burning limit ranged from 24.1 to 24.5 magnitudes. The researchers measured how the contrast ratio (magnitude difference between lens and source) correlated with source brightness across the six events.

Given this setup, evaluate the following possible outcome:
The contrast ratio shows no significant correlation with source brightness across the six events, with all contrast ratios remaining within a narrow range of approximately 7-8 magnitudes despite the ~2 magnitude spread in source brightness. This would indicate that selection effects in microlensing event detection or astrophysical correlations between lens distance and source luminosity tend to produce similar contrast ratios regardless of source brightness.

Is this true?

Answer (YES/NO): NO